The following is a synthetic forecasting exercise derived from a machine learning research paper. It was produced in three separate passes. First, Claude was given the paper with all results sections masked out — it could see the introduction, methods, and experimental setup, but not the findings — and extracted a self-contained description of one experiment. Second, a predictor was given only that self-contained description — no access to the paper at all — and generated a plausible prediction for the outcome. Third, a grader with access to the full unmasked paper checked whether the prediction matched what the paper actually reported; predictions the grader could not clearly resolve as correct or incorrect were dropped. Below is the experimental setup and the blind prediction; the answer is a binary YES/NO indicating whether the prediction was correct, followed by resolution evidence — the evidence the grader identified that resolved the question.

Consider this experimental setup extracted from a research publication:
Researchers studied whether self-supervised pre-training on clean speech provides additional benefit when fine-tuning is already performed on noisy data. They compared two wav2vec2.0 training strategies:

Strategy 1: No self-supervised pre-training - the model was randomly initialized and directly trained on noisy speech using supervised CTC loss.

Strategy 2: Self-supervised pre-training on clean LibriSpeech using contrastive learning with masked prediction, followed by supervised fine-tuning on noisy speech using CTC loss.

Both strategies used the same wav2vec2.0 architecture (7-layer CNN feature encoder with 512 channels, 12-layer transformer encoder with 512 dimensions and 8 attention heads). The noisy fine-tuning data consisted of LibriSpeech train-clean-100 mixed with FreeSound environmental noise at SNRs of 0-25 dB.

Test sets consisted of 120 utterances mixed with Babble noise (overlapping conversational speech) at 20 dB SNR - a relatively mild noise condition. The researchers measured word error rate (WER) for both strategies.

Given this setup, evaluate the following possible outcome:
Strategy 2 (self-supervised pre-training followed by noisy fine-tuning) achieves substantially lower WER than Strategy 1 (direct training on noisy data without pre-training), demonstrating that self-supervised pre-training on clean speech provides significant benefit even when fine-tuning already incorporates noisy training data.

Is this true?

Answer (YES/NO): YES